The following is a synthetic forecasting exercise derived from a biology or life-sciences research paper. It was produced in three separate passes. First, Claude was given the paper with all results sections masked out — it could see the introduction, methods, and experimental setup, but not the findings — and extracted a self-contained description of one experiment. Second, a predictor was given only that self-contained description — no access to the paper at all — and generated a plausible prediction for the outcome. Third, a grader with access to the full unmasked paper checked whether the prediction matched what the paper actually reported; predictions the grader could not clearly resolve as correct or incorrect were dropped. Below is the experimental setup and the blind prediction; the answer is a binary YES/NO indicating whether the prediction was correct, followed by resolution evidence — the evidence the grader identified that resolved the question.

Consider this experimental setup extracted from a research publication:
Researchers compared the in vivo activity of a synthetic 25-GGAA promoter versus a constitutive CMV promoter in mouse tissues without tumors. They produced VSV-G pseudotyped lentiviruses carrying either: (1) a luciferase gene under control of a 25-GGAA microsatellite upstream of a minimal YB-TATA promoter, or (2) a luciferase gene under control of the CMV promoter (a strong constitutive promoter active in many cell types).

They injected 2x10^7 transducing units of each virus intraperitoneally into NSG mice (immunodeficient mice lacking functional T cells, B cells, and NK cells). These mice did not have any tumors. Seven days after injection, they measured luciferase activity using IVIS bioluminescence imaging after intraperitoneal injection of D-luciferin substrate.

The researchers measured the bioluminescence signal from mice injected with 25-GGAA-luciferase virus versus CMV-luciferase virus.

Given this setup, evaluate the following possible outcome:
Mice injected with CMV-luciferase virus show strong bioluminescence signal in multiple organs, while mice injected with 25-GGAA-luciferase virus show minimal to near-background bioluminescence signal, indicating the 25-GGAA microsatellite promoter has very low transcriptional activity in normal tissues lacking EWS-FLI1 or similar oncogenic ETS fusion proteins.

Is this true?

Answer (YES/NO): YES